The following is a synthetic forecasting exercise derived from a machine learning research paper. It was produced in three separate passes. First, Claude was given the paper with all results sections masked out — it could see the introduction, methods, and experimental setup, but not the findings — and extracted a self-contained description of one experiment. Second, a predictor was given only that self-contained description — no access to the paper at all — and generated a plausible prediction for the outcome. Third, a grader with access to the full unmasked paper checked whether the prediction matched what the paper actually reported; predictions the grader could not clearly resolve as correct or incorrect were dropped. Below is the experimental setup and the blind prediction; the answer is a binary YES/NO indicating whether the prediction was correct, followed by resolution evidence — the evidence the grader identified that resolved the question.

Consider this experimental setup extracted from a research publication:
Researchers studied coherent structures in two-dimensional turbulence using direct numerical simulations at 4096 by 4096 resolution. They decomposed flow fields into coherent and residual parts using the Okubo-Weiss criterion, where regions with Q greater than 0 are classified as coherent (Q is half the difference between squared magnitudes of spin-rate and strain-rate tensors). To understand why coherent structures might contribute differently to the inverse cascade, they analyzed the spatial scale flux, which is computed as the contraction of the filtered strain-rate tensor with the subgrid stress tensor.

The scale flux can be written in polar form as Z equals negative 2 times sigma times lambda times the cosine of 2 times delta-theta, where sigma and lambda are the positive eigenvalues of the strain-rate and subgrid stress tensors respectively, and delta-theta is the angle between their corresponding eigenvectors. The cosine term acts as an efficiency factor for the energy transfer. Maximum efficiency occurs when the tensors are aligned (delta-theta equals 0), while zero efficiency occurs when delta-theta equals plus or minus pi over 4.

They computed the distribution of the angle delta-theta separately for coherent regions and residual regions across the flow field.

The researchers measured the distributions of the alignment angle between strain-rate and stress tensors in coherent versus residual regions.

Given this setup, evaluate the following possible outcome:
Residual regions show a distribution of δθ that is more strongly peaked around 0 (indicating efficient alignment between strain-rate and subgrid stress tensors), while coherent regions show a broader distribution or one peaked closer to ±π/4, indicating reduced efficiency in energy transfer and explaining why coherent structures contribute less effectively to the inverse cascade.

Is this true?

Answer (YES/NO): YES